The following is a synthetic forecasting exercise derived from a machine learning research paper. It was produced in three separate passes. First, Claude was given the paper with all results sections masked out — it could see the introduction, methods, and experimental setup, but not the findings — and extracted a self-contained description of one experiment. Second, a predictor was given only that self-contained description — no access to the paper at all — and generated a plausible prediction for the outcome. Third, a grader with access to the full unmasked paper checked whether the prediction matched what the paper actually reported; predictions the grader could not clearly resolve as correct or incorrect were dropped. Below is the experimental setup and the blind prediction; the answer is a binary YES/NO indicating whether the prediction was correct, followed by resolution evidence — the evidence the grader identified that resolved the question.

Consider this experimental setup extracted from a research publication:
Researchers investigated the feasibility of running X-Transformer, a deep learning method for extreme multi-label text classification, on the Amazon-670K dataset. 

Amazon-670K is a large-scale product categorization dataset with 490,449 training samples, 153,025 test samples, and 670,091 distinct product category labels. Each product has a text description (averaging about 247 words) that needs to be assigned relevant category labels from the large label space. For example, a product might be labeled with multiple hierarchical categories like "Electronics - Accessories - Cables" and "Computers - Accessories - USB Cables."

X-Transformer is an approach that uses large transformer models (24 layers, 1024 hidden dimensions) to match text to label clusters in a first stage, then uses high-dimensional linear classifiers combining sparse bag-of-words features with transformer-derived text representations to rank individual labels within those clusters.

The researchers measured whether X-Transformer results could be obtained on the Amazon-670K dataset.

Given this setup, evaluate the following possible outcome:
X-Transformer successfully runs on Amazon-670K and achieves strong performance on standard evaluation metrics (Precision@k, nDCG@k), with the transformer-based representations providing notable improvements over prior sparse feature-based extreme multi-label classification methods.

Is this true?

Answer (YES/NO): NO